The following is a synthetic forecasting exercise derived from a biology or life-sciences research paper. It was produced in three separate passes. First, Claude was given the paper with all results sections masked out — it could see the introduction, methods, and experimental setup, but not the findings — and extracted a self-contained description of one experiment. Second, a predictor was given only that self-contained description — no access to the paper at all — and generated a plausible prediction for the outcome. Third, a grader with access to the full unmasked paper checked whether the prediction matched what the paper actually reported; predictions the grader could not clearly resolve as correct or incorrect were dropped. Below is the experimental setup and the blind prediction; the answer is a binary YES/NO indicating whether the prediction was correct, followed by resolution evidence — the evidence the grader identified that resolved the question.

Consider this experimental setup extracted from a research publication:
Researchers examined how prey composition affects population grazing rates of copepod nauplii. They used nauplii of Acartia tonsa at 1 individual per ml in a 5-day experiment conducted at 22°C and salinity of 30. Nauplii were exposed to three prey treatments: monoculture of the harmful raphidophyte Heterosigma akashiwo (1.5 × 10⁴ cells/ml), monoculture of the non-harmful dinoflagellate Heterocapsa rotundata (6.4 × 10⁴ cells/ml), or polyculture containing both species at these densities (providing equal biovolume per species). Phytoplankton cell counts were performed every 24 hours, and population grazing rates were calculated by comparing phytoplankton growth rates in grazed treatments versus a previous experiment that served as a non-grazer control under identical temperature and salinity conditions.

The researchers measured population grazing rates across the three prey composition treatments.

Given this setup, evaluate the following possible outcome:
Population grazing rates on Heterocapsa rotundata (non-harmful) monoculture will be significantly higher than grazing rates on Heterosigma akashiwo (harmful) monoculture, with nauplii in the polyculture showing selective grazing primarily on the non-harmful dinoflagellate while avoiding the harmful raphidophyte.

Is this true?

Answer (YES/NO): YES